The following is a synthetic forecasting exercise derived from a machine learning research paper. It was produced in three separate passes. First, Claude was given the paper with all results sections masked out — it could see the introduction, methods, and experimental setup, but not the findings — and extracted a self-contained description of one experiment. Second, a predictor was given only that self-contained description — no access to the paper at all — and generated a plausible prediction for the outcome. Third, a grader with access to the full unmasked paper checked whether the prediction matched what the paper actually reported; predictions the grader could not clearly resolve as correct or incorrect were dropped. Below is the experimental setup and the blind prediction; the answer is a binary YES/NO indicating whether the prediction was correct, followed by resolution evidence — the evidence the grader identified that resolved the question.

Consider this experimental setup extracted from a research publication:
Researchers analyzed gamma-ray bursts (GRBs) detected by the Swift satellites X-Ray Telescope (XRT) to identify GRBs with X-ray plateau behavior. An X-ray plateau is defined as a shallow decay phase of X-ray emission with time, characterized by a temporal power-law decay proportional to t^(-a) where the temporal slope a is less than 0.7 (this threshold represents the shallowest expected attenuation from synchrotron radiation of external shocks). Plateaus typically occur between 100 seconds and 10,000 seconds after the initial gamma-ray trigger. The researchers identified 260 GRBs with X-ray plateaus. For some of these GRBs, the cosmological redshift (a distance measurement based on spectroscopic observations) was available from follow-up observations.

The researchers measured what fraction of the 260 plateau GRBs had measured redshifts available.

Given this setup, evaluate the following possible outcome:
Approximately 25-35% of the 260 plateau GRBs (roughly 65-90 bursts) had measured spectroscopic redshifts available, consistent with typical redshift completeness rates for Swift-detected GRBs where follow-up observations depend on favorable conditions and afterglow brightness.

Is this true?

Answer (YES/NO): NO